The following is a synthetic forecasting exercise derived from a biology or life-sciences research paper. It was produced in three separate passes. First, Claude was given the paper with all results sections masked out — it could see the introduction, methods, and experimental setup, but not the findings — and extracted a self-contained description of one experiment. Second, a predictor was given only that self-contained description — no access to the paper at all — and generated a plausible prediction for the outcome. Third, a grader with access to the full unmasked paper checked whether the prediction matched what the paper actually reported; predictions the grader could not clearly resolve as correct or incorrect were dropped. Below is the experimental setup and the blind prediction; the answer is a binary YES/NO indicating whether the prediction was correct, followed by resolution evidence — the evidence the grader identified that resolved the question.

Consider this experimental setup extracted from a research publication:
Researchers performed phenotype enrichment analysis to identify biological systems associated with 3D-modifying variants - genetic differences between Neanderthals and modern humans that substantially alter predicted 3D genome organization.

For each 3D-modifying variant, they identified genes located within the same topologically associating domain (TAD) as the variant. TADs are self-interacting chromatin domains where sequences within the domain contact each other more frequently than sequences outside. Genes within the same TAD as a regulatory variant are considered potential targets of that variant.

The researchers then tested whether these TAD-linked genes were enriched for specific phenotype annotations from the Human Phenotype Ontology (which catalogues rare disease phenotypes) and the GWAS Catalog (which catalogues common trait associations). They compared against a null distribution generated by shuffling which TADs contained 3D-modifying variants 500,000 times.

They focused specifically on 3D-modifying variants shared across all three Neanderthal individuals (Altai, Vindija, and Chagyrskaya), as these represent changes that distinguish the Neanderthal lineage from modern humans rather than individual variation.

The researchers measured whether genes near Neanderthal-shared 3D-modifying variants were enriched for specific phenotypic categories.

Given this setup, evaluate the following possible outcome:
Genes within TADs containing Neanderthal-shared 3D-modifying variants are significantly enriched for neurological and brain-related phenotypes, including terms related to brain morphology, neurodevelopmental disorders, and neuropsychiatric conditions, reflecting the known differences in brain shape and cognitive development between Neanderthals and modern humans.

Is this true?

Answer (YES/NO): NO